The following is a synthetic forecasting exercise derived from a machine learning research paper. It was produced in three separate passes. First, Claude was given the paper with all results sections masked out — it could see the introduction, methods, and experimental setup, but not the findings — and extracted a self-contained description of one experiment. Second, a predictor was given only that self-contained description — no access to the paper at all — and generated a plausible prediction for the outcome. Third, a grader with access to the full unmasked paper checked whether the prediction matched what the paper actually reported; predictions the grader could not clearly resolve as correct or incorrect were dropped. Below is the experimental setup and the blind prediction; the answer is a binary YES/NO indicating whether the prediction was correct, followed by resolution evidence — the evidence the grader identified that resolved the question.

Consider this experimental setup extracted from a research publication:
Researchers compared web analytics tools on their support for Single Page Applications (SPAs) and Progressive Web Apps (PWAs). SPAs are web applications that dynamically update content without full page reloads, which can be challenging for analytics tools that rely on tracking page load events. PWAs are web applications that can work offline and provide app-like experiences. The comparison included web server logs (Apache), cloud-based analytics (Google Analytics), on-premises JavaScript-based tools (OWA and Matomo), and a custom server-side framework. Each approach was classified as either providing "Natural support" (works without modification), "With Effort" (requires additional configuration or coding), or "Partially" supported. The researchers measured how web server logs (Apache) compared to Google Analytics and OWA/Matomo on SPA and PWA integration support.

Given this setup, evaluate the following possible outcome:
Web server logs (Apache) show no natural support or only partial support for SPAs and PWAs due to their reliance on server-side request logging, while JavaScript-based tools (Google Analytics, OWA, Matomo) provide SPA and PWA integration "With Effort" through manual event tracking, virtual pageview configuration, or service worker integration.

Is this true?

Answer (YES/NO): NO